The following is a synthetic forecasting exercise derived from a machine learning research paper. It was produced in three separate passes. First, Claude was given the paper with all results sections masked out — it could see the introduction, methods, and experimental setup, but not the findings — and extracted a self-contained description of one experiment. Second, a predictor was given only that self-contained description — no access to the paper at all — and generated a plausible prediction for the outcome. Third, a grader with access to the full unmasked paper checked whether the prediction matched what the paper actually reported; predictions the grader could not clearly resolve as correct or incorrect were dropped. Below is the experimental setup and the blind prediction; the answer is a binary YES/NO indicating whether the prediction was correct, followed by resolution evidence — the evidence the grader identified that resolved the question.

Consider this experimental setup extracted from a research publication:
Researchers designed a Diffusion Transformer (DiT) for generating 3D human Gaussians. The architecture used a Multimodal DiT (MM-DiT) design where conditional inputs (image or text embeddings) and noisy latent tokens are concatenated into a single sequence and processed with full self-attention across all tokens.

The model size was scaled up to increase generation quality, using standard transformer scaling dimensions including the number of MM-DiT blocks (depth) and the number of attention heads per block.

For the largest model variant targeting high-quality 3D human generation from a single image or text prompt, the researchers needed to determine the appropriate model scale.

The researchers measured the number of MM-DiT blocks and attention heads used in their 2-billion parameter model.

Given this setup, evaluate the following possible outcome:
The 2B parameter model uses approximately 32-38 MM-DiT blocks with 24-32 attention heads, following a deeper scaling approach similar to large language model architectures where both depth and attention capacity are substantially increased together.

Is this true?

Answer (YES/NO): NO